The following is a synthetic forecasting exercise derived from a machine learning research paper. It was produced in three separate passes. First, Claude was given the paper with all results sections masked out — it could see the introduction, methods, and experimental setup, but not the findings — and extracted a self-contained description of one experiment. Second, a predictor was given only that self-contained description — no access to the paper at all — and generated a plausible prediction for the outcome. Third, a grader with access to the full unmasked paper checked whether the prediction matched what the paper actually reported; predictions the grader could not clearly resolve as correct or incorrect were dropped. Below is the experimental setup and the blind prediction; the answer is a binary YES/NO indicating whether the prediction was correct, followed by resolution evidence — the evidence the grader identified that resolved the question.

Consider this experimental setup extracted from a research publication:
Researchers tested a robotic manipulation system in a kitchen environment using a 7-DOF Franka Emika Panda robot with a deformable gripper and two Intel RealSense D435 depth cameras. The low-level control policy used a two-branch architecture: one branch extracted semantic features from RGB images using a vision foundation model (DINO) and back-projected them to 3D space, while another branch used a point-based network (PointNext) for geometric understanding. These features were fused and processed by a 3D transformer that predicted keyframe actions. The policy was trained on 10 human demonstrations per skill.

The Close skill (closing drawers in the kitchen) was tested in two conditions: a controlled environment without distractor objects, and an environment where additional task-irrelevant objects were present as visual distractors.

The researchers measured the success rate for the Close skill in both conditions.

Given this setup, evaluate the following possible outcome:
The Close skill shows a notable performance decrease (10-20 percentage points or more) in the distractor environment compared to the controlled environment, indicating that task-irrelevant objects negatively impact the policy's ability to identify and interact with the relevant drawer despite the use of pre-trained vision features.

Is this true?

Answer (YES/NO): YES